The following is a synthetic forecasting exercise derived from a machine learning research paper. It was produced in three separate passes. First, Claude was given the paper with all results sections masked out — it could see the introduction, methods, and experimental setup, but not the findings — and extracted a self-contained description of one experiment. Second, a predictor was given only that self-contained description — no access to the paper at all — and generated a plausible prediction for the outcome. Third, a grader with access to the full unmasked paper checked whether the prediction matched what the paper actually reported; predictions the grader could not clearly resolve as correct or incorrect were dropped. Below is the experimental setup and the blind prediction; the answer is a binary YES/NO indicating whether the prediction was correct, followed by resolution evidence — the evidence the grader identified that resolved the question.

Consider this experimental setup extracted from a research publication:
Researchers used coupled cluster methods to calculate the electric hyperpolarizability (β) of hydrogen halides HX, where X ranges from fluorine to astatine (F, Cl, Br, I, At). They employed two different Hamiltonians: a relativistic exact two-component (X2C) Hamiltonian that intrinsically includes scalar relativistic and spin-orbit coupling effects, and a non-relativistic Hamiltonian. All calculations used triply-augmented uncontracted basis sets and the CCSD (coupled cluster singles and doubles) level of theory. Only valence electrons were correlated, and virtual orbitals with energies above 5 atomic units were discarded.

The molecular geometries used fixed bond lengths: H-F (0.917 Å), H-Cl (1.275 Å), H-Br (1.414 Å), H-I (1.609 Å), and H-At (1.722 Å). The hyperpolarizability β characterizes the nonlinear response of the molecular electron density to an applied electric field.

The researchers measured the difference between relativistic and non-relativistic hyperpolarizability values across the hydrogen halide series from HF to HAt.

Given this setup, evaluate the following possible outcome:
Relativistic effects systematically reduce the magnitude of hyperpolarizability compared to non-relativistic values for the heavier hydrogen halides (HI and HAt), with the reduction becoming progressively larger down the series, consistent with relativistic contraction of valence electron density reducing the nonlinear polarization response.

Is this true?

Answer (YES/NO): NO